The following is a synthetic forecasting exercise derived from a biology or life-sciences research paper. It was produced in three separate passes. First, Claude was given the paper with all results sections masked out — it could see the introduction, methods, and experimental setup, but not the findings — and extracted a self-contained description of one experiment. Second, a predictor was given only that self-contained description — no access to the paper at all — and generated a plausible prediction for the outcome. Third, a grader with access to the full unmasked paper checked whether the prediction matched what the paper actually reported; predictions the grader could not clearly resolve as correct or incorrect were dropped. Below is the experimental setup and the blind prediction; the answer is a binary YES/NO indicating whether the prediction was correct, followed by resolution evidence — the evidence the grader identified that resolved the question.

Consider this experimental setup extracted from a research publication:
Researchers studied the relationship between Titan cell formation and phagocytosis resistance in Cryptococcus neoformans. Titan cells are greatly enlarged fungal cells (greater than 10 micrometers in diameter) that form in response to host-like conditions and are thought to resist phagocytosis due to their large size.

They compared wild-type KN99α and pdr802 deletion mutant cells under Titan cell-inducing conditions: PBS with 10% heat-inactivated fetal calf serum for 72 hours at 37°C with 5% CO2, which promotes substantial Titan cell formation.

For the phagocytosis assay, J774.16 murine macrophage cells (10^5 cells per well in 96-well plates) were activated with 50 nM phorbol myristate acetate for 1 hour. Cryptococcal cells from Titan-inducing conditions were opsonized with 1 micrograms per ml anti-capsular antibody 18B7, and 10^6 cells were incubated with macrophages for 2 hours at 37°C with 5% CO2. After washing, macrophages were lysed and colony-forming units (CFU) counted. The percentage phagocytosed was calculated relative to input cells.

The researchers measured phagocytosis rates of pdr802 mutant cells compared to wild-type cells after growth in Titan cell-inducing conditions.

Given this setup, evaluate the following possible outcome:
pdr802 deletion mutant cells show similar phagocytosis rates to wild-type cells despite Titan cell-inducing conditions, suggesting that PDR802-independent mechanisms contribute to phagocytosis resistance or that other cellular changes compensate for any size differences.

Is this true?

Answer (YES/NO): NO